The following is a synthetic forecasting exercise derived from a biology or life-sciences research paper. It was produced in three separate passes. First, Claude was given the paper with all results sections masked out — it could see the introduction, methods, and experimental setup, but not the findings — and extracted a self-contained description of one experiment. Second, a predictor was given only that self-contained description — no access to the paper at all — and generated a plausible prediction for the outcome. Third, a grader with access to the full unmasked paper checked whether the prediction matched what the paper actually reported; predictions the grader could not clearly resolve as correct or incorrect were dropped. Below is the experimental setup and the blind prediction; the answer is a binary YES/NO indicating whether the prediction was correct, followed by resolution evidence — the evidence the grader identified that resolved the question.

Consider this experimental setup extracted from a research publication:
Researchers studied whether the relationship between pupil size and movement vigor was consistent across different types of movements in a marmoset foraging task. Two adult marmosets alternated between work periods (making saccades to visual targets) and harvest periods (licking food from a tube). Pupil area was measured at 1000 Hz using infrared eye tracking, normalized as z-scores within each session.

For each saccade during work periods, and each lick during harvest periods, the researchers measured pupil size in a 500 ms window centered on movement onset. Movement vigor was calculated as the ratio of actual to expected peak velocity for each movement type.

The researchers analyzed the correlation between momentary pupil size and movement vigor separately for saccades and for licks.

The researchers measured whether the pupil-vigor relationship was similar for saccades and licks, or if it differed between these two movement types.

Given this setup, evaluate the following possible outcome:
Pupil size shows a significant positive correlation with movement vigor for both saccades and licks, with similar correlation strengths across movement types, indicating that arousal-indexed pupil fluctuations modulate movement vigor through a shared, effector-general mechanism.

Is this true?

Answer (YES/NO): YES